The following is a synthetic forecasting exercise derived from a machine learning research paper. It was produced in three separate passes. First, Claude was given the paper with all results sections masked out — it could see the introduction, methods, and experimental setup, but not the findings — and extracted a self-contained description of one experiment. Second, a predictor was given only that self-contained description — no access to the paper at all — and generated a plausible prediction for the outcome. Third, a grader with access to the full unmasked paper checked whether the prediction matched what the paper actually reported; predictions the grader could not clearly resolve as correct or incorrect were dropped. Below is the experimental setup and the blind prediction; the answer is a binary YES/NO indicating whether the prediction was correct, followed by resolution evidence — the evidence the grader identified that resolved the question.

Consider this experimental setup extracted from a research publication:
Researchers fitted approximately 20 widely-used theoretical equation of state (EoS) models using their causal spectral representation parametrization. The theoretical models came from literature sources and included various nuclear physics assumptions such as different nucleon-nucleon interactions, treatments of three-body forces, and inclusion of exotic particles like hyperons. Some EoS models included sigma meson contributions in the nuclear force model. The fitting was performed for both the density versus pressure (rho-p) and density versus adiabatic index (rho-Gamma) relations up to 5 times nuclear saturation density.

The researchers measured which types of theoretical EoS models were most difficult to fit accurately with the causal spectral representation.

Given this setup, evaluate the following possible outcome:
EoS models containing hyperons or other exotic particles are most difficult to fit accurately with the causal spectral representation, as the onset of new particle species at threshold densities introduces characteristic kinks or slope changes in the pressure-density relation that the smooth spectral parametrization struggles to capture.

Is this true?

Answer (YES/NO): NO